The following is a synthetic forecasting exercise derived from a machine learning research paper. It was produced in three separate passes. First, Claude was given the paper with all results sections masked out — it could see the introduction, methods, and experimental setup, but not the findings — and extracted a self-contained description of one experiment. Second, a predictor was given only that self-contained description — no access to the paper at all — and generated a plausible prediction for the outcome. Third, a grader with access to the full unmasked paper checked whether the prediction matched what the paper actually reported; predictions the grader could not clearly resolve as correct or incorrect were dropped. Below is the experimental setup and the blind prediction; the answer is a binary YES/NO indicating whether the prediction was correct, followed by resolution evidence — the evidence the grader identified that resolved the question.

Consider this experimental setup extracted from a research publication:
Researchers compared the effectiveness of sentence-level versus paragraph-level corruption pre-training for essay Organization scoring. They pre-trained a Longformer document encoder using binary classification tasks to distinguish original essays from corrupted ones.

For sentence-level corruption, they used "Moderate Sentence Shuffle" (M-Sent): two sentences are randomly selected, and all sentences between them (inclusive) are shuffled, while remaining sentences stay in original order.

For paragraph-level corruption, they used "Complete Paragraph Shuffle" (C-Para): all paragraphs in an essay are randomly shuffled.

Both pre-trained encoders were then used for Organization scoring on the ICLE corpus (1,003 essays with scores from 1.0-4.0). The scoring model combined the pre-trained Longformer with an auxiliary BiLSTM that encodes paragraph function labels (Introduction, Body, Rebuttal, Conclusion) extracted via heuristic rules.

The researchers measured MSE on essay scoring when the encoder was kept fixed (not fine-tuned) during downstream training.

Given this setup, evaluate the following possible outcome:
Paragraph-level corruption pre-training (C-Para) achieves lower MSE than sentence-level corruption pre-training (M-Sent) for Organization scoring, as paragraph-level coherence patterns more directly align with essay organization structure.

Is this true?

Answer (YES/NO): YES